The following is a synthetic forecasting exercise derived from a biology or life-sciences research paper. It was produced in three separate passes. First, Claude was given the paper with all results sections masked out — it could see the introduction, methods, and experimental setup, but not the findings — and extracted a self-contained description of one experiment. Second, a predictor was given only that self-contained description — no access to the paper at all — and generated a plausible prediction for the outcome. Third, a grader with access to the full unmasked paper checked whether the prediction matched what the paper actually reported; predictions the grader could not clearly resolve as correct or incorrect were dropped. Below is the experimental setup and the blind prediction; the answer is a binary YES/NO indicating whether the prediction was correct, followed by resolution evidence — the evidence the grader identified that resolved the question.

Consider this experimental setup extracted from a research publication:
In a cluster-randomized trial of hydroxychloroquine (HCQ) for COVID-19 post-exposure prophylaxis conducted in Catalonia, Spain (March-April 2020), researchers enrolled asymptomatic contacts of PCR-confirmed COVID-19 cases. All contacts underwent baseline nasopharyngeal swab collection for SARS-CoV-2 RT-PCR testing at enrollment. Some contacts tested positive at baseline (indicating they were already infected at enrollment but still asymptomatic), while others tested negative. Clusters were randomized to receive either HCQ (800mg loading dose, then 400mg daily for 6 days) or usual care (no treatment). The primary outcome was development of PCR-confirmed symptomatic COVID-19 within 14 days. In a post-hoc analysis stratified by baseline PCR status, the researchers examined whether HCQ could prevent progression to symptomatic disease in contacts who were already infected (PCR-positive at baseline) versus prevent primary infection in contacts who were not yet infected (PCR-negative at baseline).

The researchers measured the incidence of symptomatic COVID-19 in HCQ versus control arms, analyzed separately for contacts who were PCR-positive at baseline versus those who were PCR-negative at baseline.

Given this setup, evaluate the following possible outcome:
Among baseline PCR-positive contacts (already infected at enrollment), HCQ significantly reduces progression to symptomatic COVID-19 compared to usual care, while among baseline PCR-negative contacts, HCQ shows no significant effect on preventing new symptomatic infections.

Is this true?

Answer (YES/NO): NO